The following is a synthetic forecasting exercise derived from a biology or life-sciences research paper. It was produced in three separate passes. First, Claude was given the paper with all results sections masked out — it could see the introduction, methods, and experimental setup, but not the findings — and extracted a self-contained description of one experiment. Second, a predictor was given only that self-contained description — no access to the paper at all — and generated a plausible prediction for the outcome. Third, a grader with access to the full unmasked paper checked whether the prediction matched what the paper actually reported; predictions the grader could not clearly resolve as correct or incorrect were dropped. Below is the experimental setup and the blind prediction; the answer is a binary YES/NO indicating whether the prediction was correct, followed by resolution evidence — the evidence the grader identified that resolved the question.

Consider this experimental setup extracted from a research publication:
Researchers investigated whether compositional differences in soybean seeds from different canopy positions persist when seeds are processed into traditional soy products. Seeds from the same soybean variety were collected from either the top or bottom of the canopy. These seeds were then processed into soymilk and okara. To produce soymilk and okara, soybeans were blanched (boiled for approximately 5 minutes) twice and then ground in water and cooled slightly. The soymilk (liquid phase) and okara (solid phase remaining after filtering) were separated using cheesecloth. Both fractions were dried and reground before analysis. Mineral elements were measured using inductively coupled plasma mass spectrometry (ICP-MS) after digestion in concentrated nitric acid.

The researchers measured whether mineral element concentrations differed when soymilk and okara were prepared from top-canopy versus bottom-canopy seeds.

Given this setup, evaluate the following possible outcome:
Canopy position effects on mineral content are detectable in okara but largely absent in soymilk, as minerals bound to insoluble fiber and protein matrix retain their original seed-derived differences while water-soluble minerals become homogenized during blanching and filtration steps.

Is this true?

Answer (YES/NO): NO